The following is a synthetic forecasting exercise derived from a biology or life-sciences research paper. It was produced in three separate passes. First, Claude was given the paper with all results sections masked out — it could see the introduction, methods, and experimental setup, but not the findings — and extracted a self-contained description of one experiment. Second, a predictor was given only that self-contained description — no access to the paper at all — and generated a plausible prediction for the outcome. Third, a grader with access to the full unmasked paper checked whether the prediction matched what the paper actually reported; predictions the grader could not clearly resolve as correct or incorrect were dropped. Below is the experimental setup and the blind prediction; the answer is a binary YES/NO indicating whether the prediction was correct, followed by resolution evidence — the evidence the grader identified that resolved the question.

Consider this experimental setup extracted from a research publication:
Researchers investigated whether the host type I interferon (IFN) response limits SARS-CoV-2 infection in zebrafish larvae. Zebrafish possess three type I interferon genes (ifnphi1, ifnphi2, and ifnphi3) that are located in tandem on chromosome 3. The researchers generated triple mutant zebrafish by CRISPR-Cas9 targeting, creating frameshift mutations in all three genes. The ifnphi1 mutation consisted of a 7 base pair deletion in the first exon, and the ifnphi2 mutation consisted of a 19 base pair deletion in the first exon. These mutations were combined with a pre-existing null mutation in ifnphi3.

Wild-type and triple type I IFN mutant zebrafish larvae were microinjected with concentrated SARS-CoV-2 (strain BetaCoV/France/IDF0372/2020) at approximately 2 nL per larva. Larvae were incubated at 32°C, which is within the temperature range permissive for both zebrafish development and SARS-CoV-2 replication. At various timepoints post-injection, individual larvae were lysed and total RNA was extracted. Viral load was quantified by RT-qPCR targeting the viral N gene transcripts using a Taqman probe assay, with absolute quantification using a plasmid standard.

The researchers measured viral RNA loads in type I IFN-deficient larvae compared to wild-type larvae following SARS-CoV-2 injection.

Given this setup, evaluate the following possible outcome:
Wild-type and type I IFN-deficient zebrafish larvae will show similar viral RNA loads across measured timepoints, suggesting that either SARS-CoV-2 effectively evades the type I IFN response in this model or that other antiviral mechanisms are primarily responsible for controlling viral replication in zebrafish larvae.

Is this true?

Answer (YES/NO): YES